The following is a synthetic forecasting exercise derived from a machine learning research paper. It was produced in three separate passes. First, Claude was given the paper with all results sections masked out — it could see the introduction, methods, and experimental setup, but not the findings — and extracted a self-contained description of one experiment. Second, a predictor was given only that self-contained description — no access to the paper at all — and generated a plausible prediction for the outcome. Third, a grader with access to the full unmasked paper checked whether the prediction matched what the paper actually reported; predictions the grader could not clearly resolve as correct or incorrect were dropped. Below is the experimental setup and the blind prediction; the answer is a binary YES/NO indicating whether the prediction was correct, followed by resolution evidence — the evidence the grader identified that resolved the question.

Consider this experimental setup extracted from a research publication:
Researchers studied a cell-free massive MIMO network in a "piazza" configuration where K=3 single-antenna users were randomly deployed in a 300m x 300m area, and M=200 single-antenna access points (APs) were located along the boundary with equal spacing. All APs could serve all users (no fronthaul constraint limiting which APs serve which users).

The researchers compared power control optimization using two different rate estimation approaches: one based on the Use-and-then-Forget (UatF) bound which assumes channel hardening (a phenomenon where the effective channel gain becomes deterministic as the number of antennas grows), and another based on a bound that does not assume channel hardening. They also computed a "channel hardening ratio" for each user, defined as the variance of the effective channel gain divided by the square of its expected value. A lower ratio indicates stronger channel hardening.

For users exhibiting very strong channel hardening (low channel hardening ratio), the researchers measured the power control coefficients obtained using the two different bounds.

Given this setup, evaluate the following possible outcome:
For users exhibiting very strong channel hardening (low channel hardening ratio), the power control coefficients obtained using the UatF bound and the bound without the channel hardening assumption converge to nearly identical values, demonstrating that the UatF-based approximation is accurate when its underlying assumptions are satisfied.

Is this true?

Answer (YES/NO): YES